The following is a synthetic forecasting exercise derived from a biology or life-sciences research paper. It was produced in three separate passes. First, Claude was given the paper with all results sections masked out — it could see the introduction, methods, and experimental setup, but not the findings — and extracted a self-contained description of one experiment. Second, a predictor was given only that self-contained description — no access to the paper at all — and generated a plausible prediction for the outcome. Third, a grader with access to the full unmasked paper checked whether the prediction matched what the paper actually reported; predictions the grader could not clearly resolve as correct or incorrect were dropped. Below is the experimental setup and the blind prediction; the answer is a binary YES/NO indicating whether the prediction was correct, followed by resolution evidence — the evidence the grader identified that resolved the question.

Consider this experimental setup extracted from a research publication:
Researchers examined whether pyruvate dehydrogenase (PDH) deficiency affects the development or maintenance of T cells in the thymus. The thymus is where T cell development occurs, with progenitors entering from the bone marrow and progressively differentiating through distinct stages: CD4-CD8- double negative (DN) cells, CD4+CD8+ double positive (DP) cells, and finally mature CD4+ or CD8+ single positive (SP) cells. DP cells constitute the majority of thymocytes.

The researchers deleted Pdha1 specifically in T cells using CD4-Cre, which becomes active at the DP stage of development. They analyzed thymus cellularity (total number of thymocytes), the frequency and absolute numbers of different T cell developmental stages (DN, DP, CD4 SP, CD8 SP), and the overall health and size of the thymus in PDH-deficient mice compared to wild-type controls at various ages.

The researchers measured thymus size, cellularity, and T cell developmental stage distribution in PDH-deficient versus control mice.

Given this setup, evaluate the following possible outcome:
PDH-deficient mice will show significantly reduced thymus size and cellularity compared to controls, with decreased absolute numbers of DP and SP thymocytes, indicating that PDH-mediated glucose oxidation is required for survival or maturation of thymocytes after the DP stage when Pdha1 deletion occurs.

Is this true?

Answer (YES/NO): NO